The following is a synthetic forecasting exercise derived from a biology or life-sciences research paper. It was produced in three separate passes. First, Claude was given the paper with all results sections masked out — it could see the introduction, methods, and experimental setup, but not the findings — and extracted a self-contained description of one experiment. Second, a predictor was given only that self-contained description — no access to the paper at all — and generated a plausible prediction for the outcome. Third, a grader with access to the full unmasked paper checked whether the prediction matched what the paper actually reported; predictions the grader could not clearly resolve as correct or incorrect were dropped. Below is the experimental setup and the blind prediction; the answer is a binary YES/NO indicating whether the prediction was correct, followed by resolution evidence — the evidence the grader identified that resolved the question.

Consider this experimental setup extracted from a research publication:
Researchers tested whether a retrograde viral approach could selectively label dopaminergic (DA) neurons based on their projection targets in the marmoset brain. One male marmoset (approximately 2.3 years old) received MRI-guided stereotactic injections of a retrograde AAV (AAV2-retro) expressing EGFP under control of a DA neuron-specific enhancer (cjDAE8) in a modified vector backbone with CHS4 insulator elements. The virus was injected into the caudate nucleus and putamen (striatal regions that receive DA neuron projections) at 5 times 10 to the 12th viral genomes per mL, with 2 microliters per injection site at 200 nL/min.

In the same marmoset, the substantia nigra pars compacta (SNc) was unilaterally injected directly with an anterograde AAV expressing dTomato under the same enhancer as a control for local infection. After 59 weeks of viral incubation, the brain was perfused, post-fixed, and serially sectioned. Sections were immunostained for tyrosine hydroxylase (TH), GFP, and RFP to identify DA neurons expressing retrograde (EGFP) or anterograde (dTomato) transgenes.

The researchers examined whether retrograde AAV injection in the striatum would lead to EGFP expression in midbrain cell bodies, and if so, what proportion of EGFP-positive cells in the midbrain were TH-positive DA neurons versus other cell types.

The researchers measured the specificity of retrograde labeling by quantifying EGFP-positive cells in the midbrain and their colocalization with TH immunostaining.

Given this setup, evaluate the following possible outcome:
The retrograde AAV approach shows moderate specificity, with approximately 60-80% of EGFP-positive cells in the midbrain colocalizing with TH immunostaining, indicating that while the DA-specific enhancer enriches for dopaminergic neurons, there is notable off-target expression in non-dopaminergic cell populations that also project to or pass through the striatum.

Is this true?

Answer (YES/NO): NO